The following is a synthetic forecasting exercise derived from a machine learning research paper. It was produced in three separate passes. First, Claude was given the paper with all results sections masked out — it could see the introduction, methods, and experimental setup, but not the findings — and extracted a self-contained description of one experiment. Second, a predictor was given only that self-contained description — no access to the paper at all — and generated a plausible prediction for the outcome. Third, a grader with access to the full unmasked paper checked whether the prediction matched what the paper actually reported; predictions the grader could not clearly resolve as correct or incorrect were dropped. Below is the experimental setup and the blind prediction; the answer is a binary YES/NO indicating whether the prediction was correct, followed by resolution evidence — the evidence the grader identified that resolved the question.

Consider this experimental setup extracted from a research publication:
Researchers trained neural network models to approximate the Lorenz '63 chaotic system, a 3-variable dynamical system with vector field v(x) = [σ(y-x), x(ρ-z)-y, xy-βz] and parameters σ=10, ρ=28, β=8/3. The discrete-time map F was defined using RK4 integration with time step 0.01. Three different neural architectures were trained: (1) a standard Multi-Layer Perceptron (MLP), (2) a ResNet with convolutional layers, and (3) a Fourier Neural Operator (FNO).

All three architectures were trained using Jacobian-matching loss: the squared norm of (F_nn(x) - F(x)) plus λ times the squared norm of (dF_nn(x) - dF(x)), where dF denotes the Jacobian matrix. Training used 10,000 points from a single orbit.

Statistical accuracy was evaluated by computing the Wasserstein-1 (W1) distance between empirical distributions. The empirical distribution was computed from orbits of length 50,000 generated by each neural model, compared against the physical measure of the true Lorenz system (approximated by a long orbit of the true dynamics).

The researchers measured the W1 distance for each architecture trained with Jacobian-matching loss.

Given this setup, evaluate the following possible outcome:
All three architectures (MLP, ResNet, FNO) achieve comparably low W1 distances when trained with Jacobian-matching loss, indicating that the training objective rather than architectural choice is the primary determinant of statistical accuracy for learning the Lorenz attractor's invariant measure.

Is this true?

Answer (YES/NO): NO